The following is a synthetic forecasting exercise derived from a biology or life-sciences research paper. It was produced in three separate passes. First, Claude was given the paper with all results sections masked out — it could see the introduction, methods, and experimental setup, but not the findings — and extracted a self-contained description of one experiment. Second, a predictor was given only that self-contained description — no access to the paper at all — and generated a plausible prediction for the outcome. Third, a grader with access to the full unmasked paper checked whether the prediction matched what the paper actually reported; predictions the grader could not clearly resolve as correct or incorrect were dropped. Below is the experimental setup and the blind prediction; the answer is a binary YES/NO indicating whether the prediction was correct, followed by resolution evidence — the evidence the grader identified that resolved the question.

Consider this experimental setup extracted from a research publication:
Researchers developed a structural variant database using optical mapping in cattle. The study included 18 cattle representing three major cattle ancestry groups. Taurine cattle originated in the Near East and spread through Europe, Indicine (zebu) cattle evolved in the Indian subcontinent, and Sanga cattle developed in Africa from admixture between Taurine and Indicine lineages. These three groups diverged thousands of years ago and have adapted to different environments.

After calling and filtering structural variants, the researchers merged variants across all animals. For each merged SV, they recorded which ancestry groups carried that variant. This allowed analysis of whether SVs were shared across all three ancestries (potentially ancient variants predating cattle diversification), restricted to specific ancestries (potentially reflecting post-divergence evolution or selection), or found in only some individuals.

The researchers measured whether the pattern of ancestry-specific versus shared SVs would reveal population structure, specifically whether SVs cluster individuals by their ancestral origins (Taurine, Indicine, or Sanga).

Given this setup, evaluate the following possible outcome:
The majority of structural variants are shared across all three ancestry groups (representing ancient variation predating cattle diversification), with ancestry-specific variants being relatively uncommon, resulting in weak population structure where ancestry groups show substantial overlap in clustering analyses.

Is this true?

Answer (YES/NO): NO